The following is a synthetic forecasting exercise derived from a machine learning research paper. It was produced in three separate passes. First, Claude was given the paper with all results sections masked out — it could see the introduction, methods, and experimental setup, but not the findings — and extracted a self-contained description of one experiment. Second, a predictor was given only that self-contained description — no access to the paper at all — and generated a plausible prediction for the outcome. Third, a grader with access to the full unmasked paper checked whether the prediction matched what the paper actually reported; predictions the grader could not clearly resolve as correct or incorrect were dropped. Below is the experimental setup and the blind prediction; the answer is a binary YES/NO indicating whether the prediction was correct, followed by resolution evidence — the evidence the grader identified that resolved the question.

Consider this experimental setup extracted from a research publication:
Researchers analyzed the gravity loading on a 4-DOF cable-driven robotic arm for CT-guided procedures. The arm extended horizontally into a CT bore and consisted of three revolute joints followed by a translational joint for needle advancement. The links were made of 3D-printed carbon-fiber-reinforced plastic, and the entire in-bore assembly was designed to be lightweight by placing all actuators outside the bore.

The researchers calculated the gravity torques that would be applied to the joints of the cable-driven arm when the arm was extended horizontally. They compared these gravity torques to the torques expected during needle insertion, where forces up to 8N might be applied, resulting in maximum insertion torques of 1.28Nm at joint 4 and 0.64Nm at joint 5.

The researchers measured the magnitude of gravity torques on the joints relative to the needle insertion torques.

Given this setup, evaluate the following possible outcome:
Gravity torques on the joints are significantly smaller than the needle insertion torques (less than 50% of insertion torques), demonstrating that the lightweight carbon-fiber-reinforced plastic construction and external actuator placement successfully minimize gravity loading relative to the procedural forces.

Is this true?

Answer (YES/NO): YES